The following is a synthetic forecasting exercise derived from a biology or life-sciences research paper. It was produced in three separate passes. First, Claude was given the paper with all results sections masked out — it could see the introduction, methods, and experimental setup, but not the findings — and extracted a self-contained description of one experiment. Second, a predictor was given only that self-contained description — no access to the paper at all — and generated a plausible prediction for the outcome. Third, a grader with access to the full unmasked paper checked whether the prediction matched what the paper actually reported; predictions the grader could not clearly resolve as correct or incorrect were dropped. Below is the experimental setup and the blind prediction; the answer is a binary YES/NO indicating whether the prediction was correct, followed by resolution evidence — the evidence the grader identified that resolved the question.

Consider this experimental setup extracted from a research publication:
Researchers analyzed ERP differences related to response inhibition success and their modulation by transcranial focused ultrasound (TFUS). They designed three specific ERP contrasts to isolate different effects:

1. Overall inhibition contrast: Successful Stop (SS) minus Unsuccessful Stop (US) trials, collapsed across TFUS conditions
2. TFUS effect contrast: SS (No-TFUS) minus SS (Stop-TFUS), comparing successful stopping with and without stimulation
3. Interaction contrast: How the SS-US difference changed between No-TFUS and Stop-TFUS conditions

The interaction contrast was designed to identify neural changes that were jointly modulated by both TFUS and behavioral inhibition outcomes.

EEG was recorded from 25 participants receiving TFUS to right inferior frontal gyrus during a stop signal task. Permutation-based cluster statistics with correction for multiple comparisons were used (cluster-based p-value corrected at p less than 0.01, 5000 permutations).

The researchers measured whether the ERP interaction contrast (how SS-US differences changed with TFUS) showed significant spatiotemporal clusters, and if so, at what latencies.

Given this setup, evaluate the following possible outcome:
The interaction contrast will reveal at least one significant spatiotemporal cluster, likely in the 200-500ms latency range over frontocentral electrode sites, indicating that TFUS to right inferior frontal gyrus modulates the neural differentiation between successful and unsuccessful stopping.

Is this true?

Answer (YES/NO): YES